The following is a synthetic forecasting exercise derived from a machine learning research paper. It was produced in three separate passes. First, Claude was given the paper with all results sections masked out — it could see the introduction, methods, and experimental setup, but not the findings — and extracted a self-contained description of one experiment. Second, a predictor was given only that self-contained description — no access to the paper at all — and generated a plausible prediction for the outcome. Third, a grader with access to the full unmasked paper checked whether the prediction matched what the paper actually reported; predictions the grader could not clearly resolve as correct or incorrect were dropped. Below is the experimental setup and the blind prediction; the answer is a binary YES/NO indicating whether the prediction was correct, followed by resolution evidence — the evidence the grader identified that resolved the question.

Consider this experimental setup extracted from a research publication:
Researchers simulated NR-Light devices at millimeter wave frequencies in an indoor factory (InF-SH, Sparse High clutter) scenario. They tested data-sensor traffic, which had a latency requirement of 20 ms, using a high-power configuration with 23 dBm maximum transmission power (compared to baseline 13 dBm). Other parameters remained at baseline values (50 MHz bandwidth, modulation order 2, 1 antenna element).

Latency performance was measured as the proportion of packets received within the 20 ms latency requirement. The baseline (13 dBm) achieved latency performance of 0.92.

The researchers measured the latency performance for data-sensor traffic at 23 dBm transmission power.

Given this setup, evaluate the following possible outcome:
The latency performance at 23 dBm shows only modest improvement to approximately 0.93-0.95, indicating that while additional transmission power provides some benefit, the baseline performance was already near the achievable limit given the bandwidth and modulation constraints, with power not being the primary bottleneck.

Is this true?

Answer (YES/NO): NO